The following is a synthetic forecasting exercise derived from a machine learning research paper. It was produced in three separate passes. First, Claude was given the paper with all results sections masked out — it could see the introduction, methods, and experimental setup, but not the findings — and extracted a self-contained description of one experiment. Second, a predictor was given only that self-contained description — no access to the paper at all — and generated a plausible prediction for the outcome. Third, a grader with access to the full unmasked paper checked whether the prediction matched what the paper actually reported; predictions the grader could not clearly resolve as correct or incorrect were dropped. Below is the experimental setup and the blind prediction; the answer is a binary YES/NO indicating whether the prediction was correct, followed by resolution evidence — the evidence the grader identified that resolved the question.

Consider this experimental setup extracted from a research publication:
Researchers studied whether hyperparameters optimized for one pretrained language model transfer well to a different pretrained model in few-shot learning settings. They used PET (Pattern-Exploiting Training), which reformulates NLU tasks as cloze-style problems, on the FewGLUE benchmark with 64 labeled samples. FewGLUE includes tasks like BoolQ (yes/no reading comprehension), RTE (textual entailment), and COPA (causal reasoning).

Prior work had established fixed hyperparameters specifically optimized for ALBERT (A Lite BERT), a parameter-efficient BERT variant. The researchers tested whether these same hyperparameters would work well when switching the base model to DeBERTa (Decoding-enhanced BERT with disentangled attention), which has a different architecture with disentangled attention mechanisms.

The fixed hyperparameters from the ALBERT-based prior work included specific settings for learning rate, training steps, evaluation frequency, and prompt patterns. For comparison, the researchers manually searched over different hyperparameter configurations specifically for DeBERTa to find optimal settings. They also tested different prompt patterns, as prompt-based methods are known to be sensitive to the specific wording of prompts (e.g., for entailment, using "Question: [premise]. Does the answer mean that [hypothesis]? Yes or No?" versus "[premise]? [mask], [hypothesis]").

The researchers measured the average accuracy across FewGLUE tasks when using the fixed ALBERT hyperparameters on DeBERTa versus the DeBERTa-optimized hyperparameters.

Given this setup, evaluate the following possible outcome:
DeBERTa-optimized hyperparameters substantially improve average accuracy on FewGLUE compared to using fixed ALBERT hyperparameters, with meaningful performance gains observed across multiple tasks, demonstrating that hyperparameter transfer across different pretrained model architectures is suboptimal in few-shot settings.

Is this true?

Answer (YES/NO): YES